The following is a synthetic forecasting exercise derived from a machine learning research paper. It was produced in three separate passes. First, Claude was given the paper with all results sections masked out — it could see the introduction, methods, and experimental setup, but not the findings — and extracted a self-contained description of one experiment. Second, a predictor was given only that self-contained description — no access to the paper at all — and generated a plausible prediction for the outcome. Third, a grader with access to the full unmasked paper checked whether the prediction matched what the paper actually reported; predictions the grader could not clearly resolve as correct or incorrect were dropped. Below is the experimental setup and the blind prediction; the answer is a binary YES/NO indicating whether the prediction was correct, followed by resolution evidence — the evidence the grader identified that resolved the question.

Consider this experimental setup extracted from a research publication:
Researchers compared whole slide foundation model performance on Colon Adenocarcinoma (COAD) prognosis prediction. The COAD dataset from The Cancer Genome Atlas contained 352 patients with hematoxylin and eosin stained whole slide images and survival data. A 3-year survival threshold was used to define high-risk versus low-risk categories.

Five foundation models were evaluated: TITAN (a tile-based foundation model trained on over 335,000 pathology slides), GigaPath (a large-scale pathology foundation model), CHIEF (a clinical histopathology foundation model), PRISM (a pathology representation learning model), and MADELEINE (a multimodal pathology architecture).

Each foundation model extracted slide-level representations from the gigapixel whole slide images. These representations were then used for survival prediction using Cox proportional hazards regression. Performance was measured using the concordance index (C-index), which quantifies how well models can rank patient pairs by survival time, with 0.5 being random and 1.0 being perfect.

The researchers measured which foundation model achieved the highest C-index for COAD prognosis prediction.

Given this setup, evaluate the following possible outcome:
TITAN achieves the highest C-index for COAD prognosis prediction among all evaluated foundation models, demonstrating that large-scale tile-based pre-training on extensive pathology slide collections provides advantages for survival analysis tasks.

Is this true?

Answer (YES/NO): YES